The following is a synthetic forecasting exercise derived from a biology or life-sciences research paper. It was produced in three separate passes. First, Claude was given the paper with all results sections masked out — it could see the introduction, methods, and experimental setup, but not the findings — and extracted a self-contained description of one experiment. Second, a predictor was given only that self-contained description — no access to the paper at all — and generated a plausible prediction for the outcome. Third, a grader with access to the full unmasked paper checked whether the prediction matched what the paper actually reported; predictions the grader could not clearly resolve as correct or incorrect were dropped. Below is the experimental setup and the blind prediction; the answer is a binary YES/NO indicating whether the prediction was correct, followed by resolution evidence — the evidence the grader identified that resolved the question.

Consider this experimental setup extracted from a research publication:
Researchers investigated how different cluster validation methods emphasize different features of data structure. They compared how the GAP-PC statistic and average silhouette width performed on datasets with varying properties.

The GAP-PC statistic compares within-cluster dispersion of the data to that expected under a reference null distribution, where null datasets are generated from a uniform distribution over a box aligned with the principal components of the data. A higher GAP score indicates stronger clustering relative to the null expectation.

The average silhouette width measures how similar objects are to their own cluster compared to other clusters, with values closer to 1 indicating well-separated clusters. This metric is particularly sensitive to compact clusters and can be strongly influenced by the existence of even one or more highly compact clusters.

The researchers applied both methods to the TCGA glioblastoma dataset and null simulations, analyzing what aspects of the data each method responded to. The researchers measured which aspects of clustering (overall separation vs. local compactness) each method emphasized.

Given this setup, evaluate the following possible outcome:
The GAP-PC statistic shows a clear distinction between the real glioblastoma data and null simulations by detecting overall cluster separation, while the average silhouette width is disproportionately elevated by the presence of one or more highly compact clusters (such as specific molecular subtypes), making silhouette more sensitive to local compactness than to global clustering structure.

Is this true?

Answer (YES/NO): NO